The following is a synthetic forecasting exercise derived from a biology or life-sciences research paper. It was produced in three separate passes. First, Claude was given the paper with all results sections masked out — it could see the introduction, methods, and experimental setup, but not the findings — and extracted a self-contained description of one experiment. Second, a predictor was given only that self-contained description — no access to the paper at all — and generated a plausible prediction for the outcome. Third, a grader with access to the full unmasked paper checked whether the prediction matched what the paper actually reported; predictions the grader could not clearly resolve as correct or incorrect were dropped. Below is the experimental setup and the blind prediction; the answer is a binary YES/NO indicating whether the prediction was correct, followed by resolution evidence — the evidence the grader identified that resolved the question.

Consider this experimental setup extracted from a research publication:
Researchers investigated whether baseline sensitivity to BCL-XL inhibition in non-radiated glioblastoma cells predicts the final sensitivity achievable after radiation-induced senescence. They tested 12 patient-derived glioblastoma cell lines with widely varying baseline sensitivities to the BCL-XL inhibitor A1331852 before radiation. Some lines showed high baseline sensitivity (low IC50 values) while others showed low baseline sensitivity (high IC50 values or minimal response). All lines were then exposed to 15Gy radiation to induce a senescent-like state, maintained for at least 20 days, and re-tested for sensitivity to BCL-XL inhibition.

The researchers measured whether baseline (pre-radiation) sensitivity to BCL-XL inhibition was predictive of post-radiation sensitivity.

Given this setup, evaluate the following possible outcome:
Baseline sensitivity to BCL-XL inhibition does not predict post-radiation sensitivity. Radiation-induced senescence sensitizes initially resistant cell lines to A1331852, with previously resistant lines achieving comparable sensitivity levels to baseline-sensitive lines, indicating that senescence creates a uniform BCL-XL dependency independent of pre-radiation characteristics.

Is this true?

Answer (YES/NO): NO